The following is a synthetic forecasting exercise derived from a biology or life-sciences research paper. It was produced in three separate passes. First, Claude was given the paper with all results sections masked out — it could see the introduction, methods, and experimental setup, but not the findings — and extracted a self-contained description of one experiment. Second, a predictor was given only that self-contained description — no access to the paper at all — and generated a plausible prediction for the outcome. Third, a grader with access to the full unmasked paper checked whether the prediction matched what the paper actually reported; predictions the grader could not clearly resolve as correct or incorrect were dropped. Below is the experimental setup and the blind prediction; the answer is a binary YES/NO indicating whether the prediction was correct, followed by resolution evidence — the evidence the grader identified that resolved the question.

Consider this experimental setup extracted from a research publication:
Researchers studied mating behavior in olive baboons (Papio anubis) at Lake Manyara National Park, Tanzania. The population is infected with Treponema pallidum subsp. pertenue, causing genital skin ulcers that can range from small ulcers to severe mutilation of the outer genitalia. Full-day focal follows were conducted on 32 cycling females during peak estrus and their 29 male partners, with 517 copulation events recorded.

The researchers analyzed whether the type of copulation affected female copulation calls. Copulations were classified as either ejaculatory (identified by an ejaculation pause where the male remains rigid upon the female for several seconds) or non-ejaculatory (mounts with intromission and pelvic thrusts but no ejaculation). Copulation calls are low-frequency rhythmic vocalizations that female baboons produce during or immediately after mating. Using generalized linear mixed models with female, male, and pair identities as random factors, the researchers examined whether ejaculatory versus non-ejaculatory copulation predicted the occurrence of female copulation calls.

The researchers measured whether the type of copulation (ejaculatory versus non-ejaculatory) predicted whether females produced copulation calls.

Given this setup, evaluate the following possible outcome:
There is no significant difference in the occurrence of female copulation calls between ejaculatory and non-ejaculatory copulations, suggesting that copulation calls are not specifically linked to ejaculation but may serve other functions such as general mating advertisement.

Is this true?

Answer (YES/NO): NO